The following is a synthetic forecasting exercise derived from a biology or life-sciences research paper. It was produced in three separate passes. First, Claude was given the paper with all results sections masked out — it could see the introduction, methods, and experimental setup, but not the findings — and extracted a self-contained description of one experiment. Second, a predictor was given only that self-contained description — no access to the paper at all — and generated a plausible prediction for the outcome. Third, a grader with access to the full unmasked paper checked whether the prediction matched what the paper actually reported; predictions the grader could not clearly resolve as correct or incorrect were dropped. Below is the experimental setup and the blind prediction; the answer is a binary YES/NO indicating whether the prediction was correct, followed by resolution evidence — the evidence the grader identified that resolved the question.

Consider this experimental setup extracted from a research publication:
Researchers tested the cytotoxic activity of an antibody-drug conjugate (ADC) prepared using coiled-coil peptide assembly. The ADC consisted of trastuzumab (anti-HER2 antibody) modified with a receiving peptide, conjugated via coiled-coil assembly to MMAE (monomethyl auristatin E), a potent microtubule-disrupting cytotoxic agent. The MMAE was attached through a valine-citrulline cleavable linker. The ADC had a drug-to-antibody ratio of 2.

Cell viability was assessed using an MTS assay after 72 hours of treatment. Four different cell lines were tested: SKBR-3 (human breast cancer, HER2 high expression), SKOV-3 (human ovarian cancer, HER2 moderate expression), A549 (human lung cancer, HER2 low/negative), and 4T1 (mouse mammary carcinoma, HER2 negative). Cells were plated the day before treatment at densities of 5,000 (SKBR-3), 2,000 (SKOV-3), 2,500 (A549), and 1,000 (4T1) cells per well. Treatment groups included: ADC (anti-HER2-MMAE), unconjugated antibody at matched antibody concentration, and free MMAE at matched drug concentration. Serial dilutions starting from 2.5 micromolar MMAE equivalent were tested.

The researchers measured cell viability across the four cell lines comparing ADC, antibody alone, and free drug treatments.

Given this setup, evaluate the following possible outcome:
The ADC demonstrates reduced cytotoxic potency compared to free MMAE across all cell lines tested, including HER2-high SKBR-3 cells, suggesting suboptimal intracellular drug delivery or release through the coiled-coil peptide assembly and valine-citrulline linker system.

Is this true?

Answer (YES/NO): NO